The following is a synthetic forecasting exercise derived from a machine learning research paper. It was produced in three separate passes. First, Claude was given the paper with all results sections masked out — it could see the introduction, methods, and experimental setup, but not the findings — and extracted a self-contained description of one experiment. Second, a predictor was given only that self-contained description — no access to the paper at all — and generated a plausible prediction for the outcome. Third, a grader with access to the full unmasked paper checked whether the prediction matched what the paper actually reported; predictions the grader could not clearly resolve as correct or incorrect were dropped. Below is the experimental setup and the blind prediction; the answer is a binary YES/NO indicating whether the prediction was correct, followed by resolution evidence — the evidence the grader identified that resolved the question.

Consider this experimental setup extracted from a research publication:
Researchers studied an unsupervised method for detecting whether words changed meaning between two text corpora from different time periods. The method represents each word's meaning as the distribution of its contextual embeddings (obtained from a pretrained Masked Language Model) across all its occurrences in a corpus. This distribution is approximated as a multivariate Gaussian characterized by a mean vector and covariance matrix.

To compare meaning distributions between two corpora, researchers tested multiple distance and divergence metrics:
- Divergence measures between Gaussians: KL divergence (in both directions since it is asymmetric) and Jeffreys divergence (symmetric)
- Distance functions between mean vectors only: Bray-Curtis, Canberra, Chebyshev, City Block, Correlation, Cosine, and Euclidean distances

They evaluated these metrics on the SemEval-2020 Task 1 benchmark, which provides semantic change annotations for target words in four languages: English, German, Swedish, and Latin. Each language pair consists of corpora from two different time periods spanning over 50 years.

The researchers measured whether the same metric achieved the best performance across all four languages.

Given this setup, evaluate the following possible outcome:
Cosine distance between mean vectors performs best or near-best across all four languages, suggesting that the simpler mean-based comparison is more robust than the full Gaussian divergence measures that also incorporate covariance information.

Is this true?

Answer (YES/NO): NO